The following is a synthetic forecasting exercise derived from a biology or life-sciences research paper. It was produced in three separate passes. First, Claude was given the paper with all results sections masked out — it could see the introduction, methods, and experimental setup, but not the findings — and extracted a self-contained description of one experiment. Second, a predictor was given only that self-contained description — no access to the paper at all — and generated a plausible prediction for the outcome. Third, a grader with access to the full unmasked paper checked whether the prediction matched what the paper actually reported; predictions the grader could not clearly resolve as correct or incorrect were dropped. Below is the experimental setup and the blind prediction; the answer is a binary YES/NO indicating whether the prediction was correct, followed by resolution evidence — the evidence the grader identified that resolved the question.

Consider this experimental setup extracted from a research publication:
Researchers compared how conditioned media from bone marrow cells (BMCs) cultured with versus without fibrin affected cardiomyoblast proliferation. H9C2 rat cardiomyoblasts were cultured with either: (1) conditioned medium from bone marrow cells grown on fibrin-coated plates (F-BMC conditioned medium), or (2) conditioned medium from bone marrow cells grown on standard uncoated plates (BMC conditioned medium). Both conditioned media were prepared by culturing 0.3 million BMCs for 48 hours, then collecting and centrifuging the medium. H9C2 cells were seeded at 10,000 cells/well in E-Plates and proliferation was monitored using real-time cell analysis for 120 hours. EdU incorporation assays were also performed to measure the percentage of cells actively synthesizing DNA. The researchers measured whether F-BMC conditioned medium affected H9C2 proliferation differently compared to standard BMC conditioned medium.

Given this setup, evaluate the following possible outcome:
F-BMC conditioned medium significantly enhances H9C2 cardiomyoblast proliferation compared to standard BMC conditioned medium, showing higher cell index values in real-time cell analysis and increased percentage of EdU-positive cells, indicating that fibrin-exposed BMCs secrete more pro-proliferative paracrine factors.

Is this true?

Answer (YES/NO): YES